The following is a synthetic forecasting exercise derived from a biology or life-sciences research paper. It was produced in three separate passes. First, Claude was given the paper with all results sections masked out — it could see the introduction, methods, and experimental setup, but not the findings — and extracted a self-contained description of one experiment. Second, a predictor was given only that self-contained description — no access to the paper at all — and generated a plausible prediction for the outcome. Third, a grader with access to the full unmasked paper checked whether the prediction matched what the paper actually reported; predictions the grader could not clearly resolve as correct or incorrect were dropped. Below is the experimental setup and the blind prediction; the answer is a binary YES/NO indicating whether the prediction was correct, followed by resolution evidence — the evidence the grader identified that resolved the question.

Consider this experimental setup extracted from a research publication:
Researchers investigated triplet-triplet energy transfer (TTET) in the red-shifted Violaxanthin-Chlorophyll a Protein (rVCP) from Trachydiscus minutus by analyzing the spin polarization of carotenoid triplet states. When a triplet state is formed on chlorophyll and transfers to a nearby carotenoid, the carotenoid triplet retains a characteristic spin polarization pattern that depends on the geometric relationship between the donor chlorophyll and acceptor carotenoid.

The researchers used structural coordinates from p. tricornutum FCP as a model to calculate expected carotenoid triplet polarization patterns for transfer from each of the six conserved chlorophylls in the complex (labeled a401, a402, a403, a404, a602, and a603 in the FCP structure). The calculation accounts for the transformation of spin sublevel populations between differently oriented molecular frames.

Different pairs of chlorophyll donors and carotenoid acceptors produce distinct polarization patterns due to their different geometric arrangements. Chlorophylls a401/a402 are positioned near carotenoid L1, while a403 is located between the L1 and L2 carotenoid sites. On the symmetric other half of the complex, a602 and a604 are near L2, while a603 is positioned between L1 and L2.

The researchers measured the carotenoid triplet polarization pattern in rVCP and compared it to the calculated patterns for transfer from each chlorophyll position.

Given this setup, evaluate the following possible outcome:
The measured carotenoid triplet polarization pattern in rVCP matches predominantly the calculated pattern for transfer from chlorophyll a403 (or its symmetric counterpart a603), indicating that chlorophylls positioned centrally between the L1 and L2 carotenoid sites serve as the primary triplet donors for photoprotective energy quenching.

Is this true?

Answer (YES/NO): NO